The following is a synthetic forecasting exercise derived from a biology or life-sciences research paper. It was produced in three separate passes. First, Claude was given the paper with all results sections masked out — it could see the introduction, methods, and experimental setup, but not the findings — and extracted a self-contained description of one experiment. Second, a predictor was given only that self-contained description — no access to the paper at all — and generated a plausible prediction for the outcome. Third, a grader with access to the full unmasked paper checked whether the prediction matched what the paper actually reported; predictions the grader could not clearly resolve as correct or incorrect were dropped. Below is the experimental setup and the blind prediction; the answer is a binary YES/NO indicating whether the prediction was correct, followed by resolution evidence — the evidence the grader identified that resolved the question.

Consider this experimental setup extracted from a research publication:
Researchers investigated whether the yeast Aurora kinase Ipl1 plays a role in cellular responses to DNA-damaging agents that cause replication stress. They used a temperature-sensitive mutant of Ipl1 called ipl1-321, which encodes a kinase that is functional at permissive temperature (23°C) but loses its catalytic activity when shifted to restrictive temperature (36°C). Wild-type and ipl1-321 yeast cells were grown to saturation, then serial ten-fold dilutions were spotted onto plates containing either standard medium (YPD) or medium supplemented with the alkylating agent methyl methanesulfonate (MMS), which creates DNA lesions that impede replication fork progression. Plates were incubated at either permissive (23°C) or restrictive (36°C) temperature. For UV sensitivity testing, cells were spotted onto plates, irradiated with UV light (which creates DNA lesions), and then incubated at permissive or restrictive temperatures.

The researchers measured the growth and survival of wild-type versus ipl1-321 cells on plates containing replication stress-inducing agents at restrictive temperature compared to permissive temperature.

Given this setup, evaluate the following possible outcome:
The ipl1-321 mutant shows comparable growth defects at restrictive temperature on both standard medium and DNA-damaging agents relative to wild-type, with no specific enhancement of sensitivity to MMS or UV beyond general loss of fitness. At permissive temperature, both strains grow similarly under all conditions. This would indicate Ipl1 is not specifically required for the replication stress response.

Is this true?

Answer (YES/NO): NO